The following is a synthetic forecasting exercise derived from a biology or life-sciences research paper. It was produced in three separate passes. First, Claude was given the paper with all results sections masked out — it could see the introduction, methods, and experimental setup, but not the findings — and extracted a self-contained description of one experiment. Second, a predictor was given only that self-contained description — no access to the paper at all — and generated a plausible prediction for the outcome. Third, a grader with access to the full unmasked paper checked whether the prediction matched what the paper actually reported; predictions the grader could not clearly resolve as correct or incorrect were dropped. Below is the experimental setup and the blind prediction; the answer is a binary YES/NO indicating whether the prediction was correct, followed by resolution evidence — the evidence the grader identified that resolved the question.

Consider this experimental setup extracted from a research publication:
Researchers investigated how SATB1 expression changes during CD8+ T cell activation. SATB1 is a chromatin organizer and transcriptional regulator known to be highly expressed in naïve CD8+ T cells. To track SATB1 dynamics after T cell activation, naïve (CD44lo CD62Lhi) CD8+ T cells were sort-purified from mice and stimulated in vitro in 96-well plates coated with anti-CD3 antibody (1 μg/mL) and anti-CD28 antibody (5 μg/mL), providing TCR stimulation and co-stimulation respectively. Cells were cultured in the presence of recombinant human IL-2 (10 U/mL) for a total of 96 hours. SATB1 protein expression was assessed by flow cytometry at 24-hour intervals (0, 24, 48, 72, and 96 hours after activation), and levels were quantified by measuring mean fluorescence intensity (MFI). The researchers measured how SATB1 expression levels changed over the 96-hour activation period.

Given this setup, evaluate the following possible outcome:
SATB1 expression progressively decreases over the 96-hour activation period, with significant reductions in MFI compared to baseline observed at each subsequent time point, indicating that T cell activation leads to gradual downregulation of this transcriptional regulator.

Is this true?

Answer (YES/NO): NO